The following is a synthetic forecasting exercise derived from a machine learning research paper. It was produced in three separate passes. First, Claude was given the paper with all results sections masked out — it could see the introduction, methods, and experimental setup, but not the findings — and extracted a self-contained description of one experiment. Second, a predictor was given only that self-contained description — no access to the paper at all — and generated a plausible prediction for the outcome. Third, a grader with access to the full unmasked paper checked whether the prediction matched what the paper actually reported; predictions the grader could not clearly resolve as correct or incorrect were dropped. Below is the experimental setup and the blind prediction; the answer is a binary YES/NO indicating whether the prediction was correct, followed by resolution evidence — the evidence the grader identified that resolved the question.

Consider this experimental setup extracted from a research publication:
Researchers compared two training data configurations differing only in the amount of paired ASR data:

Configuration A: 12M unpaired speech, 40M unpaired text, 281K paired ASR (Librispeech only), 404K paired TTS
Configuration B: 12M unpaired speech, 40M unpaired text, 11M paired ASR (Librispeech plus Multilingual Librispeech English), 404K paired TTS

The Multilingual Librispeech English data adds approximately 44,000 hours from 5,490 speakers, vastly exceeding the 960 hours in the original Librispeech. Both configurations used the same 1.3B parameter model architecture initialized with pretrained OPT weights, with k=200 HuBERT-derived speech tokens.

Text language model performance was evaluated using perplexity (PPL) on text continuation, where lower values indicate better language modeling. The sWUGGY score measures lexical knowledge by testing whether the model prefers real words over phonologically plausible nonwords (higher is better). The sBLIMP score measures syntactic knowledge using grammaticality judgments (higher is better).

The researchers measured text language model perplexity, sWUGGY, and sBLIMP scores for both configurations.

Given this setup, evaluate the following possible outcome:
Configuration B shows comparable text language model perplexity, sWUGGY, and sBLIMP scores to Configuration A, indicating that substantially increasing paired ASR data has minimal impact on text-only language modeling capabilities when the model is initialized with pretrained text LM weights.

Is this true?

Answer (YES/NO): NO